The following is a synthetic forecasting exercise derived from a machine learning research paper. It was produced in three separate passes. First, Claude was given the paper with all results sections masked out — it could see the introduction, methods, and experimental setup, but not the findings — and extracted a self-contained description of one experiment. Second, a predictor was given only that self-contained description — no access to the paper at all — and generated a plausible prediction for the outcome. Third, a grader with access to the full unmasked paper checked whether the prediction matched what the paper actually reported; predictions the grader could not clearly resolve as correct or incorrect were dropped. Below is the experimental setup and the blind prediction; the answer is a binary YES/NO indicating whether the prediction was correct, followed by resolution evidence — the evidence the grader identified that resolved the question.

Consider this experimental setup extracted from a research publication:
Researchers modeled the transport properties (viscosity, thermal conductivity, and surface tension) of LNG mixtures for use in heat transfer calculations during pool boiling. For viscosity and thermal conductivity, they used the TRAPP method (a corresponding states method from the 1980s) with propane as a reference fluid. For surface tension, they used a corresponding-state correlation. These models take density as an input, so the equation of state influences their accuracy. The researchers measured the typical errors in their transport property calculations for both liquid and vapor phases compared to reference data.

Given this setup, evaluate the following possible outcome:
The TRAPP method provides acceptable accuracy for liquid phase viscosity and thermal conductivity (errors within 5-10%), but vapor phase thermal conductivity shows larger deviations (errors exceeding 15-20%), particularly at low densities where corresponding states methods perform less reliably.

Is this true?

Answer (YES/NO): NO